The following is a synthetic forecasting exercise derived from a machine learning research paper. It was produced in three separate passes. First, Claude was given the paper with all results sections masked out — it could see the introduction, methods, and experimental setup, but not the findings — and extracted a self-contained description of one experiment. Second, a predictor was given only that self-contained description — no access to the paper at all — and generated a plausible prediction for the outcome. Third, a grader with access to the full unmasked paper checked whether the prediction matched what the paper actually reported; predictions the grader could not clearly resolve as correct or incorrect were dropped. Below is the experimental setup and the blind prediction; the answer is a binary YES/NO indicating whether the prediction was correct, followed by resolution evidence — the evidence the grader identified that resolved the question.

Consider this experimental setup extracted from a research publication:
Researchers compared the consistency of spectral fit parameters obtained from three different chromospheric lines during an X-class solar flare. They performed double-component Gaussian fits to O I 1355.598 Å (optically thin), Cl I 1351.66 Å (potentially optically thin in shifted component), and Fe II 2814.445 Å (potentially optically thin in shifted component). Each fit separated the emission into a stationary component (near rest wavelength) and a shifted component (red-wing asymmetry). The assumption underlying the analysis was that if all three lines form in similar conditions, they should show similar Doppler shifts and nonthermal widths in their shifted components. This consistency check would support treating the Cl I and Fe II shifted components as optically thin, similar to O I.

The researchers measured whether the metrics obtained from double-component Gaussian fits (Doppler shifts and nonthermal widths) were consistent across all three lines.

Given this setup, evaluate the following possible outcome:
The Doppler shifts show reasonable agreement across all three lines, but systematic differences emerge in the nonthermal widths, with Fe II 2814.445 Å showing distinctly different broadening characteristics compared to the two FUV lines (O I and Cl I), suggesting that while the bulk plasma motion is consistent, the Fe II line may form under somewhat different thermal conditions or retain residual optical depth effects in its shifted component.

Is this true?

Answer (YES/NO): NO